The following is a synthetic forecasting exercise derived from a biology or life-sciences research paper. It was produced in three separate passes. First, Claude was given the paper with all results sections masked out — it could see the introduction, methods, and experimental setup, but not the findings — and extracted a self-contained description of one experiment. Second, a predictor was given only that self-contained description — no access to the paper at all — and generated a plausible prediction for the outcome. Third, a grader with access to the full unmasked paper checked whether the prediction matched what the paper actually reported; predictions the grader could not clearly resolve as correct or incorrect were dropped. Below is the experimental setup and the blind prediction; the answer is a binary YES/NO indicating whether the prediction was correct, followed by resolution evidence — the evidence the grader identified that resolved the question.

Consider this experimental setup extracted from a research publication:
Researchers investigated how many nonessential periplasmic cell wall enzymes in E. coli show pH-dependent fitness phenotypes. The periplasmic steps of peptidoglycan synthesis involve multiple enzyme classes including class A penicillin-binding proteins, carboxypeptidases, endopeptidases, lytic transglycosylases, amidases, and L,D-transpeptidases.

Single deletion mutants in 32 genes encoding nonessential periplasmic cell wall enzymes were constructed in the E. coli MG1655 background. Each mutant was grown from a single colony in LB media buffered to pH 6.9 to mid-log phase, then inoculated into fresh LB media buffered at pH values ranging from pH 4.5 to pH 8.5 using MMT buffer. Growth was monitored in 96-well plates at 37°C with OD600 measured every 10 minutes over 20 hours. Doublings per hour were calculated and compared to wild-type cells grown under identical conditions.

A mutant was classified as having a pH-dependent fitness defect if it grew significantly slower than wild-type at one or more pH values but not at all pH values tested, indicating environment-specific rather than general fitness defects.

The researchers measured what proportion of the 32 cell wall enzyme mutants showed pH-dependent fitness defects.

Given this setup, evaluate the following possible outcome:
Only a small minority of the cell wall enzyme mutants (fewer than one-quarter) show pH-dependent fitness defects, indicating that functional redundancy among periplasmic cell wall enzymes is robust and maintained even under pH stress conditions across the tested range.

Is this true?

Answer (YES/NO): YES